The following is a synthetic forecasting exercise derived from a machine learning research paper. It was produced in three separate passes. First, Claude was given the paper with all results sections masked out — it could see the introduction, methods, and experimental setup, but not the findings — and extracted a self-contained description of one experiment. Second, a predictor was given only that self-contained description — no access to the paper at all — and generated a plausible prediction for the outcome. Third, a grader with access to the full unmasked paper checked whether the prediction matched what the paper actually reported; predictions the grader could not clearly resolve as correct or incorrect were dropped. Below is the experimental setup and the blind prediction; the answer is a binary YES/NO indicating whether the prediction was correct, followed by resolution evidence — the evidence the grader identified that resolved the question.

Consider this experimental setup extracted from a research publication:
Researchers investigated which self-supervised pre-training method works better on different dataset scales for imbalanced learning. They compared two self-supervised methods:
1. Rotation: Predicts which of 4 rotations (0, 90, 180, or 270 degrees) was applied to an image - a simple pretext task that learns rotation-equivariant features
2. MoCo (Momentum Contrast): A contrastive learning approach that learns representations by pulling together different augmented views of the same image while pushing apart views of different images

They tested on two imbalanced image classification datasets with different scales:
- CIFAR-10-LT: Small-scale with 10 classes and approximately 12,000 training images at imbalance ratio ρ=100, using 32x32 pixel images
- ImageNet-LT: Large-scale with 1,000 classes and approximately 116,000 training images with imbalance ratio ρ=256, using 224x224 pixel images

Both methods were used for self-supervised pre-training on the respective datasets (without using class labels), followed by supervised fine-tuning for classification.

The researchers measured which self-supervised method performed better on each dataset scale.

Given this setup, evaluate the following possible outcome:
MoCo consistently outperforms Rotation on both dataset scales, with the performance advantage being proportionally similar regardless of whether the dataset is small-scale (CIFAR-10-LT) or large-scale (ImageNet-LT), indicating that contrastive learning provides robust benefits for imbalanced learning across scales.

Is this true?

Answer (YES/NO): NO